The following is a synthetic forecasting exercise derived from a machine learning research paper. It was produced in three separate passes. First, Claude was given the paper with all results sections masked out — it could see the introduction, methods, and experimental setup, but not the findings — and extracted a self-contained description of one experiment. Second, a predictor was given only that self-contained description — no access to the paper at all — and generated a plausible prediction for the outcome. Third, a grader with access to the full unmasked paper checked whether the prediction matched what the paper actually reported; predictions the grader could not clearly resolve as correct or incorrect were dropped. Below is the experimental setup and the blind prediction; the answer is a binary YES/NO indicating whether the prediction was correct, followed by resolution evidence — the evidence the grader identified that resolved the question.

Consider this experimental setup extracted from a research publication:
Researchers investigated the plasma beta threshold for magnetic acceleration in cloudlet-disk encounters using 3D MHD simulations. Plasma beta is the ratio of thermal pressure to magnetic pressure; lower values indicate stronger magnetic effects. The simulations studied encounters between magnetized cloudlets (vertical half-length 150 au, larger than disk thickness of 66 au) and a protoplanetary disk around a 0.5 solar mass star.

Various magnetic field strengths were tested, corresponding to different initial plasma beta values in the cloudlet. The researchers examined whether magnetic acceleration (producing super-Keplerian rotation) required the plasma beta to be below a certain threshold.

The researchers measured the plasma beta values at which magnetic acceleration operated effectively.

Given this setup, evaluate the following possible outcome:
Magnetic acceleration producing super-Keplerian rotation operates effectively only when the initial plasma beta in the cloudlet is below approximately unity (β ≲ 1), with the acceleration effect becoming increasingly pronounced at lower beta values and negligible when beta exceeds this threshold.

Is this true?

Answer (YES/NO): NO